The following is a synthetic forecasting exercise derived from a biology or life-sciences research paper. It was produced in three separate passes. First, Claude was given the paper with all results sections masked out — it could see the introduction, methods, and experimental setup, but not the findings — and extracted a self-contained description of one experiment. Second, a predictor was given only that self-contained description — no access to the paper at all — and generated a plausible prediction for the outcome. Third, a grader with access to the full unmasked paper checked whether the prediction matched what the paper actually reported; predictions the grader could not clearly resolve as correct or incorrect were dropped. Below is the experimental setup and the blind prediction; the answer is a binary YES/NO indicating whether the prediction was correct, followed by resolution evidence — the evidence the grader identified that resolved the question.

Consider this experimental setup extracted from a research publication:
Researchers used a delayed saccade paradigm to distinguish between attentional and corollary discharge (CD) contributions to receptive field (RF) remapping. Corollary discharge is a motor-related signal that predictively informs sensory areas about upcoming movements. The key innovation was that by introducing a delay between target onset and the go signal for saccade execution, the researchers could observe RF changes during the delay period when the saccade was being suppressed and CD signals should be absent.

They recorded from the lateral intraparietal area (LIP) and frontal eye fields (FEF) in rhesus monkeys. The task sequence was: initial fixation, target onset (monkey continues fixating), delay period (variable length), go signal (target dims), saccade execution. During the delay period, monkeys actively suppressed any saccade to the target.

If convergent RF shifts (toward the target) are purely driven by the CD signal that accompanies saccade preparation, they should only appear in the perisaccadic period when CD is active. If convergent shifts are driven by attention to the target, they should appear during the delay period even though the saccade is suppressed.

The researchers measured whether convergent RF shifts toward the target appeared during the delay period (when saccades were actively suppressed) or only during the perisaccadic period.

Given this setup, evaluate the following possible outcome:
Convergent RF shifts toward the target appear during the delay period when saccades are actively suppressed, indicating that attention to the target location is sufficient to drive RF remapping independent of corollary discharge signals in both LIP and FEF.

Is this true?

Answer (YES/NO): YES